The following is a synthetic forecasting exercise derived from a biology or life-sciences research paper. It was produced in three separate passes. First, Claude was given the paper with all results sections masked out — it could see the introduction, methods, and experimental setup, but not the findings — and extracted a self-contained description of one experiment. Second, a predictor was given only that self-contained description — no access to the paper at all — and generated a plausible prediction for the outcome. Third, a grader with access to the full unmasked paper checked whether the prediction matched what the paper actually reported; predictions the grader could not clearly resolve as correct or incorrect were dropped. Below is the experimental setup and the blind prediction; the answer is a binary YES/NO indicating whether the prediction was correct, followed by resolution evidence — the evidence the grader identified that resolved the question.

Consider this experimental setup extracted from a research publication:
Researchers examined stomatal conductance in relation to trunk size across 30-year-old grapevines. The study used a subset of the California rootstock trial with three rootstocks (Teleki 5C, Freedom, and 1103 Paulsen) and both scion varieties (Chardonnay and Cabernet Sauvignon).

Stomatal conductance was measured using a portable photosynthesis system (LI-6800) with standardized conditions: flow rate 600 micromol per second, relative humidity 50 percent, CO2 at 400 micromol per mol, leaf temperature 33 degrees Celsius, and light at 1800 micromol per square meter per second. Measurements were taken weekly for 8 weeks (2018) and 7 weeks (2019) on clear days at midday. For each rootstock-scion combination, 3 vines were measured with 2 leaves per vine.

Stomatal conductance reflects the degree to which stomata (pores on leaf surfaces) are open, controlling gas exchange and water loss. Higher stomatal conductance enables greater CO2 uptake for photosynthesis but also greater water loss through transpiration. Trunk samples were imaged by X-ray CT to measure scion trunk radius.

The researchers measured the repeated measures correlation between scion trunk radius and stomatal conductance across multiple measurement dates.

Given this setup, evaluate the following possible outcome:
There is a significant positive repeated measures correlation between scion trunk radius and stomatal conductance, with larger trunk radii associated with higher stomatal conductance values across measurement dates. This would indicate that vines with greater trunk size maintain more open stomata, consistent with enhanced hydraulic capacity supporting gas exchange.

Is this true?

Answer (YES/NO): YES